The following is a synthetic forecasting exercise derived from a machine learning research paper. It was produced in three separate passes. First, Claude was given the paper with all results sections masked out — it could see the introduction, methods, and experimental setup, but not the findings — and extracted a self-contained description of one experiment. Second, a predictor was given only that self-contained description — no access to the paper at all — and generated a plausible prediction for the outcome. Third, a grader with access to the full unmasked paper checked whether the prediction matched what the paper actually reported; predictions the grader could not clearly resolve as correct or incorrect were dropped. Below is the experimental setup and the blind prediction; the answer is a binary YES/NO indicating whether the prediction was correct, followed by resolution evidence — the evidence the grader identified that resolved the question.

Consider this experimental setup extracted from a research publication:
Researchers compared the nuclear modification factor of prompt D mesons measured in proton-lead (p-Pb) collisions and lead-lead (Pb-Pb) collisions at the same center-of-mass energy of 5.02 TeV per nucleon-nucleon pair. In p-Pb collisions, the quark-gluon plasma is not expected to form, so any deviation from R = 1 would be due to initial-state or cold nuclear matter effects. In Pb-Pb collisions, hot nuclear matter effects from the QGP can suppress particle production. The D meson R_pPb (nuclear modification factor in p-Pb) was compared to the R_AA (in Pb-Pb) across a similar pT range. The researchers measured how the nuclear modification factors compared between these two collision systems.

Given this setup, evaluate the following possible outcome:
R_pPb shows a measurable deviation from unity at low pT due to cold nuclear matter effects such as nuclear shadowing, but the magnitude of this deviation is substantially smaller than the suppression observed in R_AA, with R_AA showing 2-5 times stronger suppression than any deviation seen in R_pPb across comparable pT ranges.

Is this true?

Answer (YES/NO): NO